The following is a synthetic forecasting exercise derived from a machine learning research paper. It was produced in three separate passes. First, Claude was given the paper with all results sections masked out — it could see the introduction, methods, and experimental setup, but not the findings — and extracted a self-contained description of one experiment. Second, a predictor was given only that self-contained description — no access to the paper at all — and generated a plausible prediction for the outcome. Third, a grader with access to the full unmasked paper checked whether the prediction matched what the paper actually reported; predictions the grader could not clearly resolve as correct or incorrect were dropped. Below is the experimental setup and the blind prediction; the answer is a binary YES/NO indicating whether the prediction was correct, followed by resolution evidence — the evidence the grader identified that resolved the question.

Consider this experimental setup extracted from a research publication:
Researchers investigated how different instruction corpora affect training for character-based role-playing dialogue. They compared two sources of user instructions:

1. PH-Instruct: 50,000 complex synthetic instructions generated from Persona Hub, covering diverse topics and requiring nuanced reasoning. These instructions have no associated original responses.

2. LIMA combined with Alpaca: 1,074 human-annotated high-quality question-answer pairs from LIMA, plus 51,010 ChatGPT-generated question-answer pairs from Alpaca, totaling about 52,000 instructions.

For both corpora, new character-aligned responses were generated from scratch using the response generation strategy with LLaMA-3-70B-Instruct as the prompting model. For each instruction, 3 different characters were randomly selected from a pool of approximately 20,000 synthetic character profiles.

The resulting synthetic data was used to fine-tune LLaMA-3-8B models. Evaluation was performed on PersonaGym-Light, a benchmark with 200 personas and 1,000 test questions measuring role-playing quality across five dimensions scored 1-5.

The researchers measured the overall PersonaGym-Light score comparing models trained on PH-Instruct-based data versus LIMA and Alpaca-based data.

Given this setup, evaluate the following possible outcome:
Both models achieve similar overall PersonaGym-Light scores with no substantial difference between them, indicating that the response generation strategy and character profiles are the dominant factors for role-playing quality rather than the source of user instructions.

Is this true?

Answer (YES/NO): NO